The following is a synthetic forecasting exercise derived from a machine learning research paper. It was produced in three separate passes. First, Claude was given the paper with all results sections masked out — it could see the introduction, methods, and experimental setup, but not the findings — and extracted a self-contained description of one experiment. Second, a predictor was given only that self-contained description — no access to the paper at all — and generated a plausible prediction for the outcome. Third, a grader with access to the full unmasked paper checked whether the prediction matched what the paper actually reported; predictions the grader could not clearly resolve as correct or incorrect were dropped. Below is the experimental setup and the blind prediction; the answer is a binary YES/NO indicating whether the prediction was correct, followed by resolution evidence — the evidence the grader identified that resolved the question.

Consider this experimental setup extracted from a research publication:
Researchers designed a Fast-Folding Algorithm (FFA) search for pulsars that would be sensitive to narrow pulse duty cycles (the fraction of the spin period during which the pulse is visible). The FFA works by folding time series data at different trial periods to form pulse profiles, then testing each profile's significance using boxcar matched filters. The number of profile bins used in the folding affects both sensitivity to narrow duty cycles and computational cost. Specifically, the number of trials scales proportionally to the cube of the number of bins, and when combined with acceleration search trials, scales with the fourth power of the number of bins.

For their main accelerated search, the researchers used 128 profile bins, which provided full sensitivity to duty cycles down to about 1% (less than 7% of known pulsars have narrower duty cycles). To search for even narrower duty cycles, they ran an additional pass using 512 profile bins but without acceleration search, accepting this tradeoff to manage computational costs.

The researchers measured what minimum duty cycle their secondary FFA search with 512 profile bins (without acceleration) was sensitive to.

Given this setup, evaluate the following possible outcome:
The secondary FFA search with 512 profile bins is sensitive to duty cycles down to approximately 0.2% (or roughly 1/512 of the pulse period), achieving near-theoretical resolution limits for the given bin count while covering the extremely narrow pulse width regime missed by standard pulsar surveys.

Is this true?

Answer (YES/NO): YES